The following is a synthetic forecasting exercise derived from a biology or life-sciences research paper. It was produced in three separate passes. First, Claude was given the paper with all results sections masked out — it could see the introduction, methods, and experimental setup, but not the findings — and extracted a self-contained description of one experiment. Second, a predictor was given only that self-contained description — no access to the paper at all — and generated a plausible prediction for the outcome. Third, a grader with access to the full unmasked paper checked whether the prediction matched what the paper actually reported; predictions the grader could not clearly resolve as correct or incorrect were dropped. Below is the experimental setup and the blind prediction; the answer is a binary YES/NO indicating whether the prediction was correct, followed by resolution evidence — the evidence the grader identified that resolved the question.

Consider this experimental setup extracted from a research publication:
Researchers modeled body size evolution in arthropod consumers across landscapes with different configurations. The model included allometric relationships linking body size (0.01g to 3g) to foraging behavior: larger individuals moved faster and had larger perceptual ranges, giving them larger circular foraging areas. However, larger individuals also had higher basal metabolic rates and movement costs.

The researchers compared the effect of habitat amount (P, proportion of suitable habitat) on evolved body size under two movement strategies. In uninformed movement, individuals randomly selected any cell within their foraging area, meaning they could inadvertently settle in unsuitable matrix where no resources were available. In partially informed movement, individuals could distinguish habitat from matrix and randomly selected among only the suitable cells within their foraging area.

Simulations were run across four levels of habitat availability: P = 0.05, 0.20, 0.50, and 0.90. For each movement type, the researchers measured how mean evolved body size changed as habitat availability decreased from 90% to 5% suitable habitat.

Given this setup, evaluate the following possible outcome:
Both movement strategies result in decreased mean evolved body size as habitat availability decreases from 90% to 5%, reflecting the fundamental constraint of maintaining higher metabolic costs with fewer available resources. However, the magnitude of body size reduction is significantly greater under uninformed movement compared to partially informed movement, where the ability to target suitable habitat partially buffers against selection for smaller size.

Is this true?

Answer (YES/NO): NO